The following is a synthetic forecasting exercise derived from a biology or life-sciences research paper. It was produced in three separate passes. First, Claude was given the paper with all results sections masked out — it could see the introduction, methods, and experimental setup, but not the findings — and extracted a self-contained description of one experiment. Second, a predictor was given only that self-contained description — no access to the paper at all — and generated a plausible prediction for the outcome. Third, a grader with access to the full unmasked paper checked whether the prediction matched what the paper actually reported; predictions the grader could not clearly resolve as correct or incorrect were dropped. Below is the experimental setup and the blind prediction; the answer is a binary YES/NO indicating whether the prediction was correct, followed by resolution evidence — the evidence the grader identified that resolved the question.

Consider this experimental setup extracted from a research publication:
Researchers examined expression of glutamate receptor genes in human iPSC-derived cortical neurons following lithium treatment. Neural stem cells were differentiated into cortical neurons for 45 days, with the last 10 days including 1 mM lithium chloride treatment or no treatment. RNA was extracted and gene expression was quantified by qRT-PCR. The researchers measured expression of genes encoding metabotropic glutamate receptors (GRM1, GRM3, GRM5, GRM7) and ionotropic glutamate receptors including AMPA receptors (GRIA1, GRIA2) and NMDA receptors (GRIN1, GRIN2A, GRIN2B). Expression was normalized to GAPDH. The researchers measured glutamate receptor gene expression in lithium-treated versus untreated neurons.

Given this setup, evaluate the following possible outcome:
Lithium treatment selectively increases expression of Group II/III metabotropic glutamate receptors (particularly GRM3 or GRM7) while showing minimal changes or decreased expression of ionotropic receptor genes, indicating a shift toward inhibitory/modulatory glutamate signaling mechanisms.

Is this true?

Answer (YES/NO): NO